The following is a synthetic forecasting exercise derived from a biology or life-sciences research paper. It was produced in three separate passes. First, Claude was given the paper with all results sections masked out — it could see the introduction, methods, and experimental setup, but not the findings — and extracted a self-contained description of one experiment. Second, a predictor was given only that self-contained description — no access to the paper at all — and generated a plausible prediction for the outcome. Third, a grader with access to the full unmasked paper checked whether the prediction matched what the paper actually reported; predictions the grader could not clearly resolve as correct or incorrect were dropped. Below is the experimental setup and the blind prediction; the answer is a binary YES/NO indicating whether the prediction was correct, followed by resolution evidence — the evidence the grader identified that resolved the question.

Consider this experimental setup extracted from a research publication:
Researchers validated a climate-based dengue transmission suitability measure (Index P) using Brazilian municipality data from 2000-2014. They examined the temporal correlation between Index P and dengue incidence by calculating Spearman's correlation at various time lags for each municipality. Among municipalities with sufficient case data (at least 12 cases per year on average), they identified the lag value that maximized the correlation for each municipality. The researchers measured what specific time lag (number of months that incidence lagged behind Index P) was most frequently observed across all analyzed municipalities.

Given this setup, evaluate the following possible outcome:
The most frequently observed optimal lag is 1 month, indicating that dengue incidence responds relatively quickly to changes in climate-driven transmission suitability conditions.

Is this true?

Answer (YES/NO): NO